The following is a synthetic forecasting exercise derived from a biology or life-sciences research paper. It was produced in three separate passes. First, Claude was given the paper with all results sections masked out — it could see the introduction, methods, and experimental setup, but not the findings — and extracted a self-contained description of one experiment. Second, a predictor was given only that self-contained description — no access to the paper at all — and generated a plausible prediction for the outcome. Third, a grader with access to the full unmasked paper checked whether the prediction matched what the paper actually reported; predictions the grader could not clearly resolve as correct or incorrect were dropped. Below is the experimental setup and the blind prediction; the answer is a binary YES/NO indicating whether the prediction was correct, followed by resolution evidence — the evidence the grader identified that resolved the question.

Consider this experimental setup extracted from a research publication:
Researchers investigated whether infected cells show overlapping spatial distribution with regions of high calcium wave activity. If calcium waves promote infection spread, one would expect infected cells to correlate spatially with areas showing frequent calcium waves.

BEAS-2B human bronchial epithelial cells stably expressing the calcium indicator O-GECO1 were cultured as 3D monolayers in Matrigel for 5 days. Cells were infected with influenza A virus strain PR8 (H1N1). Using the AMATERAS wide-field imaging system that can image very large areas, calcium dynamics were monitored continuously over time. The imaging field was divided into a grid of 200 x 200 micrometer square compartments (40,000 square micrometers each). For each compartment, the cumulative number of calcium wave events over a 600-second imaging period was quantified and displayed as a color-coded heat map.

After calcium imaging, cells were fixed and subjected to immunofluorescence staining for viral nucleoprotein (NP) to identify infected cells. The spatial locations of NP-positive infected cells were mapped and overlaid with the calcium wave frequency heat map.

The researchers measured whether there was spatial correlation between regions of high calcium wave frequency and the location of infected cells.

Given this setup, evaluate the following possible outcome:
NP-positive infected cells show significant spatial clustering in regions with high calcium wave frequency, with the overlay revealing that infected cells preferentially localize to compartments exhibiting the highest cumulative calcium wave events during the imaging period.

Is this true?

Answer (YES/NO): YES